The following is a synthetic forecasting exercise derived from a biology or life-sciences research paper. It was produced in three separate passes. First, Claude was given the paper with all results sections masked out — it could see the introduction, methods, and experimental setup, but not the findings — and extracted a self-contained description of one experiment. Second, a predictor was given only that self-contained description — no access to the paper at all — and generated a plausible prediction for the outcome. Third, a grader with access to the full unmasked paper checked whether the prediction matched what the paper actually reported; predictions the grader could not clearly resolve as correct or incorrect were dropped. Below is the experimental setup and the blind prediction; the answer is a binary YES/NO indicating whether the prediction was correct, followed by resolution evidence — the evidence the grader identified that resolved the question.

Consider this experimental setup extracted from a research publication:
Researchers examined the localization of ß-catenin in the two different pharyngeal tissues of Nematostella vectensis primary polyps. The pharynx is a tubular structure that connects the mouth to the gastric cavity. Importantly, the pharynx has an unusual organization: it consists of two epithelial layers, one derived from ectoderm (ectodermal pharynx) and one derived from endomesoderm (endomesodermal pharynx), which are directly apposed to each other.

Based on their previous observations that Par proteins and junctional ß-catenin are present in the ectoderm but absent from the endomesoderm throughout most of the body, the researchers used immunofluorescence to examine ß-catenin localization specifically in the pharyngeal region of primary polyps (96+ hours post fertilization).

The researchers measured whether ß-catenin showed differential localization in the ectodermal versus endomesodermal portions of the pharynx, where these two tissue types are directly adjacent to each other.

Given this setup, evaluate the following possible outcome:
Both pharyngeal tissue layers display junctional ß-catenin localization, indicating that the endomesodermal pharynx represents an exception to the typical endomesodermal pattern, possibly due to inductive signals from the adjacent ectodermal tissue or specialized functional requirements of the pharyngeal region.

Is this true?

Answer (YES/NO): NO